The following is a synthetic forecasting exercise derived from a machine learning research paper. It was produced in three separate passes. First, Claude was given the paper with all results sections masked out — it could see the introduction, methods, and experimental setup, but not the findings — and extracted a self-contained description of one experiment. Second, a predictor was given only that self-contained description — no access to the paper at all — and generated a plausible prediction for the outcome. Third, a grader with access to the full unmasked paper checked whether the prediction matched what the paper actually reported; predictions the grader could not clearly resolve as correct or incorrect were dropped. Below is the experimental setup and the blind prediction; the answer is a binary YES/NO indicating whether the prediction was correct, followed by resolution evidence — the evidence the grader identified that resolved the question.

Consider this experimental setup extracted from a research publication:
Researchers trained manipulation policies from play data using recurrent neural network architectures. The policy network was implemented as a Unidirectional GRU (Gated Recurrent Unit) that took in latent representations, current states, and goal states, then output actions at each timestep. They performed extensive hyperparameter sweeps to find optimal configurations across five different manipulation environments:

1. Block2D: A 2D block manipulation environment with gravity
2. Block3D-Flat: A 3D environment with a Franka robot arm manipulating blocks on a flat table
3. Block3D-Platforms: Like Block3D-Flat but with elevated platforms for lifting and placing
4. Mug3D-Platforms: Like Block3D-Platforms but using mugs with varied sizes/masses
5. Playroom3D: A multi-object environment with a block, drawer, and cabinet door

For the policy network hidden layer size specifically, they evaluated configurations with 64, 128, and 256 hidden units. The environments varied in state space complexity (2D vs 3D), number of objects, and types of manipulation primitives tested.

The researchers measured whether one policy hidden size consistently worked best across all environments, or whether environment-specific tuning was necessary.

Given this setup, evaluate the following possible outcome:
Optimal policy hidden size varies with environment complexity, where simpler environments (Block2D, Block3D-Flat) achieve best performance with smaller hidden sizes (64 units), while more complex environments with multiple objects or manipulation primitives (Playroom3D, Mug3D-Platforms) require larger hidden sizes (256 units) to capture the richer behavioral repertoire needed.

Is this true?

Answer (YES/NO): NO